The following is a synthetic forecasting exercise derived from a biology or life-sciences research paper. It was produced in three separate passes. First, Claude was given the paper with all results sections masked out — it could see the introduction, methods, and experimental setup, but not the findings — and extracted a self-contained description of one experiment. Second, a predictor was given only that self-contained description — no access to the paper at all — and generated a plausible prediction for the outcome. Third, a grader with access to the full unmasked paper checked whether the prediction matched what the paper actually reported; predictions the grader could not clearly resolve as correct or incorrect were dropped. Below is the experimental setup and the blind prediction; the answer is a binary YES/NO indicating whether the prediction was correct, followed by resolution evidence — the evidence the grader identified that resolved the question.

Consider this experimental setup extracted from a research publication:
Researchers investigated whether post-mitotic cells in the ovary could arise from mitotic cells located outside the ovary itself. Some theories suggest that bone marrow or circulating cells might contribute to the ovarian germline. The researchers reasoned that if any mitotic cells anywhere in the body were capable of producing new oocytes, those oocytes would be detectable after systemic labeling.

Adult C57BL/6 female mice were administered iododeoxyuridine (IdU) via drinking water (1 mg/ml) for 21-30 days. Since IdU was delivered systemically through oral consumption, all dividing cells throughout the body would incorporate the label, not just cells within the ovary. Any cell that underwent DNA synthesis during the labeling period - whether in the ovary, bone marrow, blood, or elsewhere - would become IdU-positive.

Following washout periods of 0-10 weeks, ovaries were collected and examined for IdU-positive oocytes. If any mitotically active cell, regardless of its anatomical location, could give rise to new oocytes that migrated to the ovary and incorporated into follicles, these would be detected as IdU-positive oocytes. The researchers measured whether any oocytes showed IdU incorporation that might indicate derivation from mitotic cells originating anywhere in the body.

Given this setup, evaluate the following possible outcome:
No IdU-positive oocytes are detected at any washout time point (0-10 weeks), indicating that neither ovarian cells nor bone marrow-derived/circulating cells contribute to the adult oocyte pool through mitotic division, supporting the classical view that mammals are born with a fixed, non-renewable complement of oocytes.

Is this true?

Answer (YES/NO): YES